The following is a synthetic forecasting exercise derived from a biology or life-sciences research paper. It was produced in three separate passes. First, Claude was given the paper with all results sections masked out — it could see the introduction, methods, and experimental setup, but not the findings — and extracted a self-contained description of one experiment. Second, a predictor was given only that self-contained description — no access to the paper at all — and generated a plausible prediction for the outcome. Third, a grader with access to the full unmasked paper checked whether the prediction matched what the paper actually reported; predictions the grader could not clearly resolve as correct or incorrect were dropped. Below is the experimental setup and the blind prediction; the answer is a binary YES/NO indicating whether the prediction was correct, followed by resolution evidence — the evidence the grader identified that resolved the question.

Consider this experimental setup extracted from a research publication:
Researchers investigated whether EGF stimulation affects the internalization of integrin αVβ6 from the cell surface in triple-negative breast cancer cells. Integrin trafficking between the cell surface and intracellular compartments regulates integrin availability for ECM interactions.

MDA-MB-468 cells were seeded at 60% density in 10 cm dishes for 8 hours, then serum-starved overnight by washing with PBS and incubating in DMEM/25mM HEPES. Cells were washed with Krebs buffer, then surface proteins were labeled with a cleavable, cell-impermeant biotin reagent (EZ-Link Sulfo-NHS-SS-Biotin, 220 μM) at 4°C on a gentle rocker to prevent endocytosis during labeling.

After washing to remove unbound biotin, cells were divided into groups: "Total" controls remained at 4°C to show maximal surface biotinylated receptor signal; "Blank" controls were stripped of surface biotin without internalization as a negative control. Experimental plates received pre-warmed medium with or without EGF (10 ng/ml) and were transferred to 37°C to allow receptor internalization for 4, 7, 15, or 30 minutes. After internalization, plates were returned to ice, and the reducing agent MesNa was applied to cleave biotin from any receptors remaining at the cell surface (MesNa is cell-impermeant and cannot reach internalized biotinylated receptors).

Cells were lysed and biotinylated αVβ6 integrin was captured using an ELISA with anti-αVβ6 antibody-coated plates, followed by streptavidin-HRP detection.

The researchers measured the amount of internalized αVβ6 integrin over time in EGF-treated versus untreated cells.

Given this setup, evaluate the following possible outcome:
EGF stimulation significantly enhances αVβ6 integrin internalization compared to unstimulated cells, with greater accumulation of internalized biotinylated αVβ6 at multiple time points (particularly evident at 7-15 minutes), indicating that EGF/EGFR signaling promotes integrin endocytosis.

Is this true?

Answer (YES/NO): YES